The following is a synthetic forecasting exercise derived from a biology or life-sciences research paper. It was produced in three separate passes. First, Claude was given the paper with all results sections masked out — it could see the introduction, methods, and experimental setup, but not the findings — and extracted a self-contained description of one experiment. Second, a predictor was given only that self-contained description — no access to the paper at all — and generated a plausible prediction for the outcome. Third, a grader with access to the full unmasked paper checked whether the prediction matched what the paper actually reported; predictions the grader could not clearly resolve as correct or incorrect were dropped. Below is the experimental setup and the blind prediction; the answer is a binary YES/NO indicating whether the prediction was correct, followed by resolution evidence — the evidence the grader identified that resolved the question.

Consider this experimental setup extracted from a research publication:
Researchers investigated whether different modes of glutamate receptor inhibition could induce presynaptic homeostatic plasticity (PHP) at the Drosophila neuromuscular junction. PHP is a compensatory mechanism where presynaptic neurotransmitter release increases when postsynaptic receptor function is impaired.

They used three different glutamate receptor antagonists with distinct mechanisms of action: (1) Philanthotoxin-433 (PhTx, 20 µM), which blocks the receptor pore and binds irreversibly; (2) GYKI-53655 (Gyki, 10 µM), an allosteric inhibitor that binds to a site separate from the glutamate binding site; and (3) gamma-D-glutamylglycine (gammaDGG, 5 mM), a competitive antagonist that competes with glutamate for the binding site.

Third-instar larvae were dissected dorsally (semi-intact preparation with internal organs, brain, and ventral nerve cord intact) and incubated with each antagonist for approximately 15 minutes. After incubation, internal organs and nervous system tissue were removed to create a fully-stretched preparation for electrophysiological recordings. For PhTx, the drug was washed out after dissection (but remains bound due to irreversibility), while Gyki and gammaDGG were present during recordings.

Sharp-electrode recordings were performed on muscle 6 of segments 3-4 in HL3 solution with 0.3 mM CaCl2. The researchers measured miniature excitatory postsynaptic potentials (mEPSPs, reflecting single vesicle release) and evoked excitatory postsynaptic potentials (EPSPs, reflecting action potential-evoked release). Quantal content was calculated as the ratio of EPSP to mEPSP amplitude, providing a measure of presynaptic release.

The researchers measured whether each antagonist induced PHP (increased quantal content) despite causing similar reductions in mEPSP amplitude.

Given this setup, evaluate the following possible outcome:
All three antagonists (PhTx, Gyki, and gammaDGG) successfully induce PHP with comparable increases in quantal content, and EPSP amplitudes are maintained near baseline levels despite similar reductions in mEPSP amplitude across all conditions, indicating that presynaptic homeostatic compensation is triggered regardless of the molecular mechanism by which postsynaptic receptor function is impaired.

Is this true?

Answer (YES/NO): NO